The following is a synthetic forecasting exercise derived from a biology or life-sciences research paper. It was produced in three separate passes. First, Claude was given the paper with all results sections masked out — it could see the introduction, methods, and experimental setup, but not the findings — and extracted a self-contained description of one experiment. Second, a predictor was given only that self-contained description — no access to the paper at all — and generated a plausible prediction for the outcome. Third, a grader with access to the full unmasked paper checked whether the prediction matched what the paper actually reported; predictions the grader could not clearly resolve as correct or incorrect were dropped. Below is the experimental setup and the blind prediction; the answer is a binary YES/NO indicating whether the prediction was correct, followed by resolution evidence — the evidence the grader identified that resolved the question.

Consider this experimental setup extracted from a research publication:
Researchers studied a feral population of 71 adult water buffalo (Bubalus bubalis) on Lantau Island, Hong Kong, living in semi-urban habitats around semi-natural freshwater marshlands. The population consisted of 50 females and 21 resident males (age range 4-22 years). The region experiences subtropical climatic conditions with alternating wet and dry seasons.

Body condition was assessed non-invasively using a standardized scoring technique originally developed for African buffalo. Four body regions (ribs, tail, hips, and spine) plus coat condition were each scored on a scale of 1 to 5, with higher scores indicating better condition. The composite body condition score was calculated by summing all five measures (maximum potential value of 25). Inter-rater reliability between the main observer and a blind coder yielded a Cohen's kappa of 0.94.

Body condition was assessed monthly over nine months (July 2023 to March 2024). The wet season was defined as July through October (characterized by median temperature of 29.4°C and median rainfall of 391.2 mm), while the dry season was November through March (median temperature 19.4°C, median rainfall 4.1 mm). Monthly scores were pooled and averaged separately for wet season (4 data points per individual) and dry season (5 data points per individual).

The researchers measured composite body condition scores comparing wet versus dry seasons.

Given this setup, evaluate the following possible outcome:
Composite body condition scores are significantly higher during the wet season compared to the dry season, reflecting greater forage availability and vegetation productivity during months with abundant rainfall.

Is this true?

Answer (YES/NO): YES